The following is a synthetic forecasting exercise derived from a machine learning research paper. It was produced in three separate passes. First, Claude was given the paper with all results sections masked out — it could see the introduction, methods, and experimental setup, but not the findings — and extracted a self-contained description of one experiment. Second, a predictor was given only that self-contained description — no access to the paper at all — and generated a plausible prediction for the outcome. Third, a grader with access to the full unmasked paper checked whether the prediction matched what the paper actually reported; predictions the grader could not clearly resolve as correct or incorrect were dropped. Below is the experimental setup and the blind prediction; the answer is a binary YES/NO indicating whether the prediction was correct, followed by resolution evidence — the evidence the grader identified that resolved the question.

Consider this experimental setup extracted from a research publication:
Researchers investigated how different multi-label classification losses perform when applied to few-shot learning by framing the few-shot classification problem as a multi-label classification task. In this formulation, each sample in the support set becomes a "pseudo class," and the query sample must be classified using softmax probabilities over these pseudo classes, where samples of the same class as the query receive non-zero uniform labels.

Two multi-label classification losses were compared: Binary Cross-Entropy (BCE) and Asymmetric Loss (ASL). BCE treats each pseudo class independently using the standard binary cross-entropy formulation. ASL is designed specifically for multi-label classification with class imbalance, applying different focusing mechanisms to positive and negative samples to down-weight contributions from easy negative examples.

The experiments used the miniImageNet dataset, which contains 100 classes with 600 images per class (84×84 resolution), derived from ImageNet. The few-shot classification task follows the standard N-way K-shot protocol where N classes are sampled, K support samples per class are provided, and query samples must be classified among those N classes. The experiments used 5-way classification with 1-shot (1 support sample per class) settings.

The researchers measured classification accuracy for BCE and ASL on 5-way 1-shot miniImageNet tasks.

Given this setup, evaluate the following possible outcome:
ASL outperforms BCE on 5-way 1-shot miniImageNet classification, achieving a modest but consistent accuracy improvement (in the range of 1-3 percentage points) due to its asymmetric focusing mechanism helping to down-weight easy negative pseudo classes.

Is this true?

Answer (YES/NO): NO